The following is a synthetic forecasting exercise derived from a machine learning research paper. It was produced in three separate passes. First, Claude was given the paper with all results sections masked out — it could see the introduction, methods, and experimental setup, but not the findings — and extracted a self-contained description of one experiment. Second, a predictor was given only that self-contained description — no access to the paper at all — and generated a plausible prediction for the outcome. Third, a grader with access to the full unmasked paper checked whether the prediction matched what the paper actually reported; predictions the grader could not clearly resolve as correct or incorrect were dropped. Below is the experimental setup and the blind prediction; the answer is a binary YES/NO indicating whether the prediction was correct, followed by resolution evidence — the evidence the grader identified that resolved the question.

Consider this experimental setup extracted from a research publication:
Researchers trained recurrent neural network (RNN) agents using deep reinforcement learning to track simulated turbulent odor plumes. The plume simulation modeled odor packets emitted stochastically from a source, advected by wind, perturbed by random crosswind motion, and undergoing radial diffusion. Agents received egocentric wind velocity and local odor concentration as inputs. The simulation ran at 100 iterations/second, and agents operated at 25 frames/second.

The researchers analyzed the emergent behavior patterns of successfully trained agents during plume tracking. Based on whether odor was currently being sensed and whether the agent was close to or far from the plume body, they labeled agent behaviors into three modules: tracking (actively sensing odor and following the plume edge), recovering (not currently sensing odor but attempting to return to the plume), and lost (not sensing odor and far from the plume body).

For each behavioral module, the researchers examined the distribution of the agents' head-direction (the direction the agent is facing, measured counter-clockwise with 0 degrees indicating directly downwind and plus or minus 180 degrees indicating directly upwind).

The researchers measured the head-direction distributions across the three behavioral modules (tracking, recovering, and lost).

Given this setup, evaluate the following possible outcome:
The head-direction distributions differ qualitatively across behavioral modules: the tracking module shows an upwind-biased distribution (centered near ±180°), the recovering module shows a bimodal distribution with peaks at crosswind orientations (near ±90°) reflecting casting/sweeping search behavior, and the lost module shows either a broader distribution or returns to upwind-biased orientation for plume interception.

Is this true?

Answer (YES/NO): NO